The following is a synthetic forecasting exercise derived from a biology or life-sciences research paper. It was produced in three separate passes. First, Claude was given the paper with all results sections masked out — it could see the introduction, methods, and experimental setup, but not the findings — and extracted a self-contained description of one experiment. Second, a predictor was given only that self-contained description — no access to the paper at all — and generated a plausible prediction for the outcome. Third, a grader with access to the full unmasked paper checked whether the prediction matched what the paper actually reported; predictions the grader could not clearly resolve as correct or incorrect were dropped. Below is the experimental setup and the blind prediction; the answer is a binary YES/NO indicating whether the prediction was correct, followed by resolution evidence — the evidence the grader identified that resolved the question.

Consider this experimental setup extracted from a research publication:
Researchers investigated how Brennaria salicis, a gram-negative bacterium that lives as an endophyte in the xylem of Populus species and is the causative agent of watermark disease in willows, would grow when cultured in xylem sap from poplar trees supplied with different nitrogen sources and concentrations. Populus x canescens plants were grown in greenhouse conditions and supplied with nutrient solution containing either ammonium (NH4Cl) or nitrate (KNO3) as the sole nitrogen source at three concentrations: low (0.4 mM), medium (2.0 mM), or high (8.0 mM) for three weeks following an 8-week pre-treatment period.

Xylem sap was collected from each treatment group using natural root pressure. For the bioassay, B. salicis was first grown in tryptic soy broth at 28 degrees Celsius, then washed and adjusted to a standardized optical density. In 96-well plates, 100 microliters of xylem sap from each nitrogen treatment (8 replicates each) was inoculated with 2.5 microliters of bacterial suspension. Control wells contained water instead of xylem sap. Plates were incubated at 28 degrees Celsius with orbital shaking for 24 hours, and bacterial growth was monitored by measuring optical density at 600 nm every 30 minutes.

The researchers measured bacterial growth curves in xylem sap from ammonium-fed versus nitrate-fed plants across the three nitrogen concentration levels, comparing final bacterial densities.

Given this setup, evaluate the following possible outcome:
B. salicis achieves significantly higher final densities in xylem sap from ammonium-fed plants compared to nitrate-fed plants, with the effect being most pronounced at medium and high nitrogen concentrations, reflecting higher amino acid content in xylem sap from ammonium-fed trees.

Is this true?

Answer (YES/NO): YES